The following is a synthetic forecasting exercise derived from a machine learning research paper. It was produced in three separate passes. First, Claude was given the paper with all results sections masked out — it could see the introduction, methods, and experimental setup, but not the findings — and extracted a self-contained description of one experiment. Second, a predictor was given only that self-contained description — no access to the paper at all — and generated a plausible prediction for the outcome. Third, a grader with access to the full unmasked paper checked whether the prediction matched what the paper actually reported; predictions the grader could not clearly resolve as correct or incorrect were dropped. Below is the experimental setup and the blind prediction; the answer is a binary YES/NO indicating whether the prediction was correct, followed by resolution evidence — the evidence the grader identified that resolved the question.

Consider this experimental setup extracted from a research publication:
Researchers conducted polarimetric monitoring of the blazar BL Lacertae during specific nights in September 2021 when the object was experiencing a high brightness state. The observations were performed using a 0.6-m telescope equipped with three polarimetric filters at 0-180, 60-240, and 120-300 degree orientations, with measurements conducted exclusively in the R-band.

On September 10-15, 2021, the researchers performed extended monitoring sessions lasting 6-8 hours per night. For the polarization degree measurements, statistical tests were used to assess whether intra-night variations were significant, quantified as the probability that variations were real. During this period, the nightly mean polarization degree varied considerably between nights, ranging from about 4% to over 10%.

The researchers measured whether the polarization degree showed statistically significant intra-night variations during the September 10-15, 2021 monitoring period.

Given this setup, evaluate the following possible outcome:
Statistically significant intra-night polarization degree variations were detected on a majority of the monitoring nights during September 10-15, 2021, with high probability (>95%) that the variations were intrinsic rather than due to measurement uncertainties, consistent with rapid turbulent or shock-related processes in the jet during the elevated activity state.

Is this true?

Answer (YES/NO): YES